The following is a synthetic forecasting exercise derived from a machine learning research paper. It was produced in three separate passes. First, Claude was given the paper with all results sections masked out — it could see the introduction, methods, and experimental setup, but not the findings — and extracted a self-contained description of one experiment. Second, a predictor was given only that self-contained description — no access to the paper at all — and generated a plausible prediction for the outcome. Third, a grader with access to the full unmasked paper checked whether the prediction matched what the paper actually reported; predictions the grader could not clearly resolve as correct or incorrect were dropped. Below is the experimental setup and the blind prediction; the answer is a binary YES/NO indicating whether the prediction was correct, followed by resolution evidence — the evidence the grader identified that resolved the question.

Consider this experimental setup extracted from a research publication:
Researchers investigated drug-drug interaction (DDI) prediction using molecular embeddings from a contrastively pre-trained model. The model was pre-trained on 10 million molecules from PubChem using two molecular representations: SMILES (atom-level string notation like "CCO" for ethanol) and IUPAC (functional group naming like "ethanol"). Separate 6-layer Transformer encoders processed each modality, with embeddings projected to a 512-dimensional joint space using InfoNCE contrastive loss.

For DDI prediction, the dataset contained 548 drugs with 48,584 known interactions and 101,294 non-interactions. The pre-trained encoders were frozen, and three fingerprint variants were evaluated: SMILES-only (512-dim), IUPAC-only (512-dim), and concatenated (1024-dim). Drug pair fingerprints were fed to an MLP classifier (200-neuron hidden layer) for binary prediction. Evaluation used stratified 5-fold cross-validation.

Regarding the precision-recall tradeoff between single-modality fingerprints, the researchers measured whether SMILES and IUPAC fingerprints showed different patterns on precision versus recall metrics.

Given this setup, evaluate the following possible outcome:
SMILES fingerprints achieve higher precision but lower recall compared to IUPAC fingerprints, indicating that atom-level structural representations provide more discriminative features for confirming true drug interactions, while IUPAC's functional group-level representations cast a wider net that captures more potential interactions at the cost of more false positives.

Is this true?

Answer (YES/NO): NO